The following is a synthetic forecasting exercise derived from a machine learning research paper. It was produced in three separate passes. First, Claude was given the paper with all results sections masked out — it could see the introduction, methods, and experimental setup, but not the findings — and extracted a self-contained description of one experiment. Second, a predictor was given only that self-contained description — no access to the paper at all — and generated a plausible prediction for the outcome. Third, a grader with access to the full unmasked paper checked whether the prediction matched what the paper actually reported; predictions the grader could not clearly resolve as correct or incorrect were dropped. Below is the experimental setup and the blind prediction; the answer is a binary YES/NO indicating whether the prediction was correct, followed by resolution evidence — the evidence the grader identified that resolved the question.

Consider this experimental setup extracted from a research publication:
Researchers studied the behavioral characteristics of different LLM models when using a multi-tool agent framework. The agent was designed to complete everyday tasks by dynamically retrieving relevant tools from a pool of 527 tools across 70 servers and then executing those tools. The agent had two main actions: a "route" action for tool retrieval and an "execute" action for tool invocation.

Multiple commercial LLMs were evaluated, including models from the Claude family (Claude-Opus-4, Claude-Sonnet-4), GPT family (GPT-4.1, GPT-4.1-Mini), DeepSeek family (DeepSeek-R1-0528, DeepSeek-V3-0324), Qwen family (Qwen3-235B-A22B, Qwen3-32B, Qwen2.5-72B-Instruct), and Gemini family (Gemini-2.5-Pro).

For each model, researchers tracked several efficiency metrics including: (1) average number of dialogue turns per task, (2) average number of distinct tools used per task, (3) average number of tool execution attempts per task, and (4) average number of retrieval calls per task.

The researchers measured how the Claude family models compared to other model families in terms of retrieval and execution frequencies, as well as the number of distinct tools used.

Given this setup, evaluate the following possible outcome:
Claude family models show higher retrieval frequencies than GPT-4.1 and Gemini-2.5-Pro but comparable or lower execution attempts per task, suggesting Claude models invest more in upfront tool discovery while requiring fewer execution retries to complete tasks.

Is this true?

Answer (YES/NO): NO